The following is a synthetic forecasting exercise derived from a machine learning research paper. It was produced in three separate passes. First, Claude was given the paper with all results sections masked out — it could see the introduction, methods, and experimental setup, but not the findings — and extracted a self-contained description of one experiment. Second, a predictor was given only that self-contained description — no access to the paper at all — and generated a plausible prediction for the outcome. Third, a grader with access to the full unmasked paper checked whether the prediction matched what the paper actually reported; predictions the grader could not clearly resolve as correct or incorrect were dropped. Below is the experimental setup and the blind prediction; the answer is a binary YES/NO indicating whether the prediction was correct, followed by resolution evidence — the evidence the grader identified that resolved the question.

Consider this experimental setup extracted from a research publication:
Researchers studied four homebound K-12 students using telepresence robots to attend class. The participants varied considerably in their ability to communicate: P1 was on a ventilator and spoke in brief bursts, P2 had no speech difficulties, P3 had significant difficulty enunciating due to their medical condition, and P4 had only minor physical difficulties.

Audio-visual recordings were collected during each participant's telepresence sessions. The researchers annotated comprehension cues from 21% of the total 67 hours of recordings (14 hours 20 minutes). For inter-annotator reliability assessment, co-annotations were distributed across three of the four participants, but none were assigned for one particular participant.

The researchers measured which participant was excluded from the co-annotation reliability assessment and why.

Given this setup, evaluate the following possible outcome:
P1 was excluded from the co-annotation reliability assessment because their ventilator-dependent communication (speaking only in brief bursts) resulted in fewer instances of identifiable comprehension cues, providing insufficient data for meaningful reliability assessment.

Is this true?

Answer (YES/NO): YES